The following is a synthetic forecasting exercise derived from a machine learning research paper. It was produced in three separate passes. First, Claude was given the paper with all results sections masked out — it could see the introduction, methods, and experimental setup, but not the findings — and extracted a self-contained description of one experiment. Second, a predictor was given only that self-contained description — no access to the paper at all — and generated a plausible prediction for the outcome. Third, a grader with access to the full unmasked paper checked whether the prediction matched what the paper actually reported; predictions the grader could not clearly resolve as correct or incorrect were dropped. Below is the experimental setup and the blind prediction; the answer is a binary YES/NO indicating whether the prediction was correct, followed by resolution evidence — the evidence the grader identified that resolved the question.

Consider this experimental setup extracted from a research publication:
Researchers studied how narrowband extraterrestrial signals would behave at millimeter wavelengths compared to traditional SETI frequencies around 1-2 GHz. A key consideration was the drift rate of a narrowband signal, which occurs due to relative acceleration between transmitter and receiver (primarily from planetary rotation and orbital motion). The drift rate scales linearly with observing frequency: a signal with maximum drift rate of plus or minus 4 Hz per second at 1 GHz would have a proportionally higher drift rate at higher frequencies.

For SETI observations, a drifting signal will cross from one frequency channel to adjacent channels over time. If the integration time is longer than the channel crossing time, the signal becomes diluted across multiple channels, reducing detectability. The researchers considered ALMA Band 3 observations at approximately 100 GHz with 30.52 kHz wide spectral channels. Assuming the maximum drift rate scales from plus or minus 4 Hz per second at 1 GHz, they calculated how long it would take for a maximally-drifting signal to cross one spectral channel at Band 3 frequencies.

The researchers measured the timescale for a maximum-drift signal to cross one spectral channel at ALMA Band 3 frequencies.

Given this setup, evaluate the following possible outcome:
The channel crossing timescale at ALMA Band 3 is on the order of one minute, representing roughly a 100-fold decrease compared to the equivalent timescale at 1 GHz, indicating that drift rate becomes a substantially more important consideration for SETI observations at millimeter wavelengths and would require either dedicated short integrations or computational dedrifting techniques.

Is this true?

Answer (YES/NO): YES